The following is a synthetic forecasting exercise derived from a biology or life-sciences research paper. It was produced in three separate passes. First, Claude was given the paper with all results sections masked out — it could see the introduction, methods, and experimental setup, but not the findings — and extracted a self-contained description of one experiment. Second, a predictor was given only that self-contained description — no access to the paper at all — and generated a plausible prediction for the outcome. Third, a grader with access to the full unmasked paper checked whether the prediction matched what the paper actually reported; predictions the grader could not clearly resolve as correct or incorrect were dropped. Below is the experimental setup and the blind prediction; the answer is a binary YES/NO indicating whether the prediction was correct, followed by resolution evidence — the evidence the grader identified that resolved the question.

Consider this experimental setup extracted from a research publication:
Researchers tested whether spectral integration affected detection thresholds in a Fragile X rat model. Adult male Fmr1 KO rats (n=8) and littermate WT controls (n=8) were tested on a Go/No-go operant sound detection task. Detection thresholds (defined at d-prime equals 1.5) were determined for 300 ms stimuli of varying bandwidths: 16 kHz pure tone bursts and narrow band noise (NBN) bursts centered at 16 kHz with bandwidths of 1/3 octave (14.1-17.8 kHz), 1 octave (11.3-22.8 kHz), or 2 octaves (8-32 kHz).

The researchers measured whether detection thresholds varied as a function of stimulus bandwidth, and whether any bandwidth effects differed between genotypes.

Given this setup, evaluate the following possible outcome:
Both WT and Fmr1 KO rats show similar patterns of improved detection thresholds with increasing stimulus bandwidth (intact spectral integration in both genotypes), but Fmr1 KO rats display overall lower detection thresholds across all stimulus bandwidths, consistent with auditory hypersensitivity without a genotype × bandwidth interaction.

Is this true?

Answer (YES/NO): NO